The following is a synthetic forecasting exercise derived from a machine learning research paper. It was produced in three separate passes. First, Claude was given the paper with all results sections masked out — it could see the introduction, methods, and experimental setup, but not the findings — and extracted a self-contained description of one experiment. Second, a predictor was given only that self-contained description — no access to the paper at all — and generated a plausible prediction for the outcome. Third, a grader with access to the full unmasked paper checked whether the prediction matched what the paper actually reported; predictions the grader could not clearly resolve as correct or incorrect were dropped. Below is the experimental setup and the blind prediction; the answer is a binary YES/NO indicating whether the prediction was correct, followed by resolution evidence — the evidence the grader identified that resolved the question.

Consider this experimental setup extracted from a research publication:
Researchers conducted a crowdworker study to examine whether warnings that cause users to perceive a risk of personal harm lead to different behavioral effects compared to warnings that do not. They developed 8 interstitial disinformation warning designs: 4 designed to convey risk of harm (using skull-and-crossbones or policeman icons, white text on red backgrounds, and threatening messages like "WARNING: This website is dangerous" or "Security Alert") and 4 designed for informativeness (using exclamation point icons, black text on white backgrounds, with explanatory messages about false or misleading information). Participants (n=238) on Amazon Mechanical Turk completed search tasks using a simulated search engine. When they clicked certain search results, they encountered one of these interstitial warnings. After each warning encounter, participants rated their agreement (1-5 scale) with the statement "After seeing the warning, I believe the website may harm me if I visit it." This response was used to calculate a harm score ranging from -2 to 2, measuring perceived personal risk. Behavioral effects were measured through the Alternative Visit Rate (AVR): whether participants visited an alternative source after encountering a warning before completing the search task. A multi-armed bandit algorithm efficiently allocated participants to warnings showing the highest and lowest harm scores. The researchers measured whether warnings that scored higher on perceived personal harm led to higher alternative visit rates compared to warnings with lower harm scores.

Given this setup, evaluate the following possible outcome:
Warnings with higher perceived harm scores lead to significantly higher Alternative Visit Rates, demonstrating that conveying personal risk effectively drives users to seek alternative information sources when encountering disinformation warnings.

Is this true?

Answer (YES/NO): NO